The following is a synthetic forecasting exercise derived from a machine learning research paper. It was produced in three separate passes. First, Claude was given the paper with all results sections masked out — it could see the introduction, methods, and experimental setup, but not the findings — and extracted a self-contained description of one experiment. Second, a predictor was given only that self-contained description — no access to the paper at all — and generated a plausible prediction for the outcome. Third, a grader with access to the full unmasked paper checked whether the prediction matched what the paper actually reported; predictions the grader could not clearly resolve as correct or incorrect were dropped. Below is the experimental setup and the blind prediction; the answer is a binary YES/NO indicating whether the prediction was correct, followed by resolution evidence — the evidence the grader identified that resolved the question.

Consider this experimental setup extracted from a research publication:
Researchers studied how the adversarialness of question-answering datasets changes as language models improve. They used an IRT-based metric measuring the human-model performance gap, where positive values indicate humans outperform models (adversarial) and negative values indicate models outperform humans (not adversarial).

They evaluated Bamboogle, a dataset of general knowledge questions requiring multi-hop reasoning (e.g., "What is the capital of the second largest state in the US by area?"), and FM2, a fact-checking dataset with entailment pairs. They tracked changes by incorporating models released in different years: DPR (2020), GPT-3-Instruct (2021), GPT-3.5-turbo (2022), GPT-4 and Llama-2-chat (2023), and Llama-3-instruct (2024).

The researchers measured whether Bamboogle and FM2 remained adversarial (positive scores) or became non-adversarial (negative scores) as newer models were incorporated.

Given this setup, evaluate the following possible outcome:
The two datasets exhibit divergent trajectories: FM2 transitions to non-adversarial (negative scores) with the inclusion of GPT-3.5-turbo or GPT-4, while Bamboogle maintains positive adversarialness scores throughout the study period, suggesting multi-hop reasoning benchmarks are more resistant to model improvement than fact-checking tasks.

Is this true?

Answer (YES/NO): NO